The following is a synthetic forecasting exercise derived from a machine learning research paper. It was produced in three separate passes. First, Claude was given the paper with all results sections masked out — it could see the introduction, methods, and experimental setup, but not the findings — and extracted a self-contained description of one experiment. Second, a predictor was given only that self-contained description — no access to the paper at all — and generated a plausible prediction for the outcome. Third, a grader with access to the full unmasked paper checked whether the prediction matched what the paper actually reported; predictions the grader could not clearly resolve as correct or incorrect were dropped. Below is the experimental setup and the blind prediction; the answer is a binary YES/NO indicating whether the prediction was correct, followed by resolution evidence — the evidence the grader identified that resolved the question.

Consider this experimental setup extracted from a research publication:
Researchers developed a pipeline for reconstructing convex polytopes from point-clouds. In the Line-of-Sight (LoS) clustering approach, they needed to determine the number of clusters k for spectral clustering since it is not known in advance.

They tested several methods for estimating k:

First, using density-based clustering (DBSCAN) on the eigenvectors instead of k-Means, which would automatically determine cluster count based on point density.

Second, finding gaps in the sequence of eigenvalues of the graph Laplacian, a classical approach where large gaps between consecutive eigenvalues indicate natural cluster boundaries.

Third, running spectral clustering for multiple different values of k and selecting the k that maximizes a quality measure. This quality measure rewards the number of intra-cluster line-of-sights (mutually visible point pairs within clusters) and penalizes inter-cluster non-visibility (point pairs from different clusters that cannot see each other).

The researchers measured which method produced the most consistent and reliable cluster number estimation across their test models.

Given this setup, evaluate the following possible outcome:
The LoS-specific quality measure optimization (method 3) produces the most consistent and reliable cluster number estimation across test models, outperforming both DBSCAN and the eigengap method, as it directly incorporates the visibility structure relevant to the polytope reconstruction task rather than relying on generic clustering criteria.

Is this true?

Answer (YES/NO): YES